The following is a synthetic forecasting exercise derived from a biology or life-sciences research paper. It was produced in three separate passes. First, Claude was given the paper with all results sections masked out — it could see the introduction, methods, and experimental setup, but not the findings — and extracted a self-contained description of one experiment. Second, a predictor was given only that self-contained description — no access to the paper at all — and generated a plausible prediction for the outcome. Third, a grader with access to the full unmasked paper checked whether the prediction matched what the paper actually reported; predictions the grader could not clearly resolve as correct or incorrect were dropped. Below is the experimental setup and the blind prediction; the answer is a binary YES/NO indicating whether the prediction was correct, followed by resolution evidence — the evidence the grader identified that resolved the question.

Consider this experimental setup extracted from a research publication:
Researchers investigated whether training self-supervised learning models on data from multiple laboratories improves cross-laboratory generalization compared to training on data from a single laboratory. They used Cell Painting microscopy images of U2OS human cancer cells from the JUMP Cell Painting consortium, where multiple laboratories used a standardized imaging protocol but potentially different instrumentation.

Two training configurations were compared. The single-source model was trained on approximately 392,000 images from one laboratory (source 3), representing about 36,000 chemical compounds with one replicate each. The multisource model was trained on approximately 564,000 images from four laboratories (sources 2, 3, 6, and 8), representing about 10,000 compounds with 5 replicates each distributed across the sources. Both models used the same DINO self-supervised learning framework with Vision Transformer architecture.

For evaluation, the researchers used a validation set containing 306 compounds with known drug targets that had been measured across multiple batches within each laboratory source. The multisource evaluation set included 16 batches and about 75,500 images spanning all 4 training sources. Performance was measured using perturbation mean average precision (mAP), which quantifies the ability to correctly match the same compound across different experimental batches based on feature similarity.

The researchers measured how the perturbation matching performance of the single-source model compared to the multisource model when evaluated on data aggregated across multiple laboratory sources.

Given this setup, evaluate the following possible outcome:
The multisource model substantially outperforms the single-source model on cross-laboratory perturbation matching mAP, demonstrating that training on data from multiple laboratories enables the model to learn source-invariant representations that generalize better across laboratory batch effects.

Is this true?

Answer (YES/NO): YES